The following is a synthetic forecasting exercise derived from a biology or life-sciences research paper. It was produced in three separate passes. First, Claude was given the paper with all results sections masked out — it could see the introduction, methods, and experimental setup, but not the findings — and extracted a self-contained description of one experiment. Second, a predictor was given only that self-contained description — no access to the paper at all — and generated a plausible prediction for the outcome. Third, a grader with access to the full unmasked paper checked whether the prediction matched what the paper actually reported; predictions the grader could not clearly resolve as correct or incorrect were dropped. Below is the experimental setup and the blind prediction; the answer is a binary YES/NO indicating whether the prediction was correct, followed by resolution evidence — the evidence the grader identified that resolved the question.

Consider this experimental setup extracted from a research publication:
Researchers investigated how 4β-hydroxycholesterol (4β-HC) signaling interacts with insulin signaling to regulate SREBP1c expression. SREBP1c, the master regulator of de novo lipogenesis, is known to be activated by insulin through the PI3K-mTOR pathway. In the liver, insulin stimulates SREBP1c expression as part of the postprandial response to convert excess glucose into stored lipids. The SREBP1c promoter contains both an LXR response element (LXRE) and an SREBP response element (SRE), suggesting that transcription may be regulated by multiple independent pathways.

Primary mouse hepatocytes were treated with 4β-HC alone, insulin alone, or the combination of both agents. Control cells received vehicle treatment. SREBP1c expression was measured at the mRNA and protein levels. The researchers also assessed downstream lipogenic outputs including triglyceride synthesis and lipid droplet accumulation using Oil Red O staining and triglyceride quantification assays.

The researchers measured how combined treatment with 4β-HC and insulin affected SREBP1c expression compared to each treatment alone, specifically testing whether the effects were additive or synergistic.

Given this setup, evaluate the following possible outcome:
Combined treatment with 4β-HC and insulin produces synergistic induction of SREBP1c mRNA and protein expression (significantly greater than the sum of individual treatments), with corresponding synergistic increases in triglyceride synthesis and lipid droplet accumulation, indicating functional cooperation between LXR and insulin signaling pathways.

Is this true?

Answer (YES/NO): NO